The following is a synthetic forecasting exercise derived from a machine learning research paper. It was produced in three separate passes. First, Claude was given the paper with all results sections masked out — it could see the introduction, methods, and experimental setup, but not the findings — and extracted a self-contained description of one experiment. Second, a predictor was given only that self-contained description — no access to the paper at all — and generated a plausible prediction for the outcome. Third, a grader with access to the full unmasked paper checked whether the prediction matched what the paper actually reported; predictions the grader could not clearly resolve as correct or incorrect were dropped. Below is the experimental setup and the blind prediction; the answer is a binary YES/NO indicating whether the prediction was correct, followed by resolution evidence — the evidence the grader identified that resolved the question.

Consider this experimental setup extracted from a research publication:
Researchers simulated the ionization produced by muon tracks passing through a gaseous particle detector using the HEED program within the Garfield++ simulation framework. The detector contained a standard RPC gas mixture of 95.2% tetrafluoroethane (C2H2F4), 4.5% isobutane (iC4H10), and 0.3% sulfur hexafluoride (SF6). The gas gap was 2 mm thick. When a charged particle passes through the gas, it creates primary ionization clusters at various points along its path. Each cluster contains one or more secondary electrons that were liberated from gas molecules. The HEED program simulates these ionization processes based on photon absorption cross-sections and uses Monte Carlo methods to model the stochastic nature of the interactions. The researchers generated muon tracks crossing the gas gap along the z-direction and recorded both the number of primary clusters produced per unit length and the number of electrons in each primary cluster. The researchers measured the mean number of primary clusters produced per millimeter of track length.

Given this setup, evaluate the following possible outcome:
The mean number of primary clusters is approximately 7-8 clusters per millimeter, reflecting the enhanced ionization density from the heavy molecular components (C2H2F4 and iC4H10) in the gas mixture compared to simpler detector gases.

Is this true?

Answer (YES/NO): YES